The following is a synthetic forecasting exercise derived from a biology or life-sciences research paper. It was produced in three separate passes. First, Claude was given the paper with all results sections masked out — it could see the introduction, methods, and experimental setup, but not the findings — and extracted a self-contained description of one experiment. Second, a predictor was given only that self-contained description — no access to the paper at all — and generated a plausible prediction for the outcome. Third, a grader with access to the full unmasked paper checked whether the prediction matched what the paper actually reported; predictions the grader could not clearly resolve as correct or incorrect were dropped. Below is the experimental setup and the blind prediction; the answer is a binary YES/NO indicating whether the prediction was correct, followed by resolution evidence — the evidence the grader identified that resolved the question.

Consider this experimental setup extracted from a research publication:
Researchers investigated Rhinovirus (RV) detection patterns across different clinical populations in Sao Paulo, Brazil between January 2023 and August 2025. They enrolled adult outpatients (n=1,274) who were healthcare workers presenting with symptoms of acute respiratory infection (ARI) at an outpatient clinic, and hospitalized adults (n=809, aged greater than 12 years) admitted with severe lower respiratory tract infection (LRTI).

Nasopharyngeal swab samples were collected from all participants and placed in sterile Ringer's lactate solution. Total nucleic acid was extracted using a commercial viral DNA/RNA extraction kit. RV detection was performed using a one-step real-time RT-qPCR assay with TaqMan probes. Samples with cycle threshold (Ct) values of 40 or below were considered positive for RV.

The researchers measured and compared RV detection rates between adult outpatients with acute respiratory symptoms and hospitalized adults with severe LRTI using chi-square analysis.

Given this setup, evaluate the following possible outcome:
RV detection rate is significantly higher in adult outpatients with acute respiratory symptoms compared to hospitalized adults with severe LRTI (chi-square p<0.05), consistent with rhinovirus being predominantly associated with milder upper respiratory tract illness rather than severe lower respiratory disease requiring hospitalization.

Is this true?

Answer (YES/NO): YES